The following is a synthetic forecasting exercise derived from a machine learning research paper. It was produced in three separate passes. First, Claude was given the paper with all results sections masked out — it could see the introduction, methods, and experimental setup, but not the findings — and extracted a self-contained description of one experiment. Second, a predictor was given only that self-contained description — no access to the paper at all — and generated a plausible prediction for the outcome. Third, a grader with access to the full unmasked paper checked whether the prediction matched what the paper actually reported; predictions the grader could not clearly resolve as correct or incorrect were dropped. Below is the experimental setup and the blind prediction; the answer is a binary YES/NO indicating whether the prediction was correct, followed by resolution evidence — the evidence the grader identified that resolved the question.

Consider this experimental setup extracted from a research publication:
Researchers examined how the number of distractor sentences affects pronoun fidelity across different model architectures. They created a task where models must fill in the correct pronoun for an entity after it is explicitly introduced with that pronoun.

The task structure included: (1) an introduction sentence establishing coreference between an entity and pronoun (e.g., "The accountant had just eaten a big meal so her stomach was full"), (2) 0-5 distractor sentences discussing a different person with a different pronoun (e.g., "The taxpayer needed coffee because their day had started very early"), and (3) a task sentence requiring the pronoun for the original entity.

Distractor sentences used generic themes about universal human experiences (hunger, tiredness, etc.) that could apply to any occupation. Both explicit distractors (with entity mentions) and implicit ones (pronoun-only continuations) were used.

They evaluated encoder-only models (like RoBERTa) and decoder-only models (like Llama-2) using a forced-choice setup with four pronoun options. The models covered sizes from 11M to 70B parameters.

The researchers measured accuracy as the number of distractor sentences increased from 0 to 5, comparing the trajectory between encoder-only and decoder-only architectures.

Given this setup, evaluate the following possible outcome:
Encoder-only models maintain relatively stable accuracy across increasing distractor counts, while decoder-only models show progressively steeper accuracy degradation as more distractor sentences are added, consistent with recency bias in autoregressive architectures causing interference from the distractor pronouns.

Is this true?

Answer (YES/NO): NO